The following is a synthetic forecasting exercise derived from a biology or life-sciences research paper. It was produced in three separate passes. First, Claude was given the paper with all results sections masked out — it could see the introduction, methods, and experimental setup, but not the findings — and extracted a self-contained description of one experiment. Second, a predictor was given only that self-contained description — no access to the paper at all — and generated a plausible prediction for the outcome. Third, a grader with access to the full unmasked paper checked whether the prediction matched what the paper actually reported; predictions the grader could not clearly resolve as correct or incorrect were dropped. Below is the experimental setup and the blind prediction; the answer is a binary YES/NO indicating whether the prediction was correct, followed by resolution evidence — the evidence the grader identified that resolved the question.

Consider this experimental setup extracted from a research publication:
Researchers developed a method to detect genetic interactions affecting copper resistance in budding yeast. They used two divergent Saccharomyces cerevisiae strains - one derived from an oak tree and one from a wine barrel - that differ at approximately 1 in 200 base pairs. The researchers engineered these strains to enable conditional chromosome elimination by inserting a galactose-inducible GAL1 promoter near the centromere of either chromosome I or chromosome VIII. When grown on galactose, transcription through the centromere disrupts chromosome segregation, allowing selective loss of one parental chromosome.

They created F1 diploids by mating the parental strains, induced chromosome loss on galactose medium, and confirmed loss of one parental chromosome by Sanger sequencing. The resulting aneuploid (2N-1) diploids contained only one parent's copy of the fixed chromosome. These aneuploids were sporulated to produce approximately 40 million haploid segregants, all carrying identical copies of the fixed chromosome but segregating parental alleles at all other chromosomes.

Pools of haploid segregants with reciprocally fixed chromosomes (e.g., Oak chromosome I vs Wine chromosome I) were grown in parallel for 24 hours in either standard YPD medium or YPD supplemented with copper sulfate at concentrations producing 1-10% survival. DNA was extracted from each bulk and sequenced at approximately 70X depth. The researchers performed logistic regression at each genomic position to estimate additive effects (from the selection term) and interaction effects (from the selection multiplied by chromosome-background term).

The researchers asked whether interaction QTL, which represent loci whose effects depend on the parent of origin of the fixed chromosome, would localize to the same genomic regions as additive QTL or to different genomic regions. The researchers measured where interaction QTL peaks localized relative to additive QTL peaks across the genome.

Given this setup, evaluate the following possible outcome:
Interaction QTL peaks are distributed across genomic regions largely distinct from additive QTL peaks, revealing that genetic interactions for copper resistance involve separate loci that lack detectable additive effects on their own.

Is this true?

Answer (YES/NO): NO